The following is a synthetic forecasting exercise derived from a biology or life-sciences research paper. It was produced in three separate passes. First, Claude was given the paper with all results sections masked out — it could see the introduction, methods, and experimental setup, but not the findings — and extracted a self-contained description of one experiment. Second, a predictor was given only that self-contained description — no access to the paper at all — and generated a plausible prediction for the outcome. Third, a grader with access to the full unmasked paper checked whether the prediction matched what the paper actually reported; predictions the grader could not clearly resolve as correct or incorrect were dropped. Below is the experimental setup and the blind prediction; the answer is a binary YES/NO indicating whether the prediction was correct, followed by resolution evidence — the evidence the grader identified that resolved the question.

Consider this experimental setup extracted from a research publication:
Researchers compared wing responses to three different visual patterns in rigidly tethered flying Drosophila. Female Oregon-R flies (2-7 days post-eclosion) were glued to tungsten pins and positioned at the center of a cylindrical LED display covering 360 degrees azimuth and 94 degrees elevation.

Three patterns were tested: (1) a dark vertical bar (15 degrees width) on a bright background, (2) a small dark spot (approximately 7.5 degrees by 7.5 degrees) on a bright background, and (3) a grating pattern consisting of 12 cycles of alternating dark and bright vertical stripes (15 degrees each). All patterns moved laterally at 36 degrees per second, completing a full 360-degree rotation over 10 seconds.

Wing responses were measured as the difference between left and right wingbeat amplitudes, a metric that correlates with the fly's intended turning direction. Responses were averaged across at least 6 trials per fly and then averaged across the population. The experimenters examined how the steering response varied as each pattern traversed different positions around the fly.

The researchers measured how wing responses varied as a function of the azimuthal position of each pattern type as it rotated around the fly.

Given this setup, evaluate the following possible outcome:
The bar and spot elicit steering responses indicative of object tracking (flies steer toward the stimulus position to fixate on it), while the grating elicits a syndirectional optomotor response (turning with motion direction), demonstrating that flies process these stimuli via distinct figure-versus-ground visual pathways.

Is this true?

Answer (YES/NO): NO